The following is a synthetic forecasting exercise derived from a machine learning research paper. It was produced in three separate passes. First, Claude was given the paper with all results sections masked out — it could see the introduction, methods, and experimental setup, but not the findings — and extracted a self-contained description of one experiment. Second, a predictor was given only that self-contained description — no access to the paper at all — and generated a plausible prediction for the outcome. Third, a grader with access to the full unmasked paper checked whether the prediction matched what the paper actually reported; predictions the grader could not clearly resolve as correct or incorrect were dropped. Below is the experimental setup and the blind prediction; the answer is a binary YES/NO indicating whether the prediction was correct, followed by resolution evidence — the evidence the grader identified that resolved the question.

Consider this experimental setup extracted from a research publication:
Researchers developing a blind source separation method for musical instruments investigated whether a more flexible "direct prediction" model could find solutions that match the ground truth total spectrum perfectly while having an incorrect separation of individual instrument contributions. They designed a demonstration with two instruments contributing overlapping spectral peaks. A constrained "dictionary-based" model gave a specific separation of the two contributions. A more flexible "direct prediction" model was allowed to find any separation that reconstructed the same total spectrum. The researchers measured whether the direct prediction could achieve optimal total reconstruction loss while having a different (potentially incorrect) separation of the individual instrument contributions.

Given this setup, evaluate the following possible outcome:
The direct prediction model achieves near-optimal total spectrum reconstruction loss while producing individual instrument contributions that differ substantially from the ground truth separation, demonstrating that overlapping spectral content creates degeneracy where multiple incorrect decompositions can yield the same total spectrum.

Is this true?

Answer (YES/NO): YES